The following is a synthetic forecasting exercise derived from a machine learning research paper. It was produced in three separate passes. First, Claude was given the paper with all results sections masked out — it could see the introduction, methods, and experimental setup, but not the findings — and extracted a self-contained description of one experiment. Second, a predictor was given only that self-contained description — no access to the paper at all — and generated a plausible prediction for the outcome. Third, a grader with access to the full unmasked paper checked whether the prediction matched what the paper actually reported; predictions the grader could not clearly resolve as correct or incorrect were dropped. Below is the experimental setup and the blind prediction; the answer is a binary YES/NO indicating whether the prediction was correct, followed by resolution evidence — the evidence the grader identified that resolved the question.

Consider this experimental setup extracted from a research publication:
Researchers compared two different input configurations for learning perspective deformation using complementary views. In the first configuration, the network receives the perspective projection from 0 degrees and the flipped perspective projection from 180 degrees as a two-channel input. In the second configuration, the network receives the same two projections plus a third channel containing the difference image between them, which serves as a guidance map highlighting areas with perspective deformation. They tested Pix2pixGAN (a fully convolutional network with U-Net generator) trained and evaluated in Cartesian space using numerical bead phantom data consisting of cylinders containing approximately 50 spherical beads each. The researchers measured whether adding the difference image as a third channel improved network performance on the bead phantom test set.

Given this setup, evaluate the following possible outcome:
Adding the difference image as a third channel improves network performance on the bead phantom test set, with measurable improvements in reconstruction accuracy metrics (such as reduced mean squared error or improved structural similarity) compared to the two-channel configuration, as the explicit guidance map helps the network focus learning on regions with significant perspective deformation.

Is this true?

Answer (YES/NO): YES